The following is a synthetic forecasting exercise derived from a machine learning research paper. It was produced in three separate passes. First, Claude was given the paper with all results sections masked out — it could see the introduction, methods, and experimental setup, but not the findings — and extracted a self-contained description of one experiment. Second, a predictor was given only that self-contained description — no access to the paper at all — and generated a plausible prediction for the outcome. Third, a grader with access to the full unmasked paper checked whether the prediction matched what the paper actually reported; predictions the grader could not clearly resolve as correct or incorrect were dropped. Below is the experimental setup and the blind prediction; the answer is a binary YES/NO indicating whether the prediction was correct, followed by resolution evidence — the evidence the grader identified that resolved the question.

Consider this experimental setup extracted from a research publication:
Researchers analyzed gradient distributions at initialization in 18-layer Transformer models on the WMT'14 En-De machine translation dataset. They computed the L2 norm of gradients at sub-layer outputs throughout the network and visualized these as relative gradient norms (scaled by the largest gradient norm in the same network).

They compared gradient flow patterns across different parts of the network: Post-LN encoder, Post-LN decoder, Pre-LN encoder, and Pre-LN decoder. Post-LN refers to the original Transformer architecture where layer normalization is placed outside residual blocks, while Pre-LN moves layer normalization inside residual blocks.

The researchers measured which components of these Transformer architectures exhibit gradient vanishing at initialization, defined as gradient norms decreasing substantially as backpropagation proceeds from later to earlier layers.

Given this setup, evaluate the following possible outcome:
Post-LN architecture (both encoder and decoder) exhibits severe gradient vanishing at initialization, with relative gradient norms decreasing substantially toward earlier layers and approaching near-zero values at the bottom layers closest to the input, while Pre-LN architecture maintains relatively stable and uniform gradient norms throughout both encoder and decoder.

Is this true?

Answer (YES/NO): NO